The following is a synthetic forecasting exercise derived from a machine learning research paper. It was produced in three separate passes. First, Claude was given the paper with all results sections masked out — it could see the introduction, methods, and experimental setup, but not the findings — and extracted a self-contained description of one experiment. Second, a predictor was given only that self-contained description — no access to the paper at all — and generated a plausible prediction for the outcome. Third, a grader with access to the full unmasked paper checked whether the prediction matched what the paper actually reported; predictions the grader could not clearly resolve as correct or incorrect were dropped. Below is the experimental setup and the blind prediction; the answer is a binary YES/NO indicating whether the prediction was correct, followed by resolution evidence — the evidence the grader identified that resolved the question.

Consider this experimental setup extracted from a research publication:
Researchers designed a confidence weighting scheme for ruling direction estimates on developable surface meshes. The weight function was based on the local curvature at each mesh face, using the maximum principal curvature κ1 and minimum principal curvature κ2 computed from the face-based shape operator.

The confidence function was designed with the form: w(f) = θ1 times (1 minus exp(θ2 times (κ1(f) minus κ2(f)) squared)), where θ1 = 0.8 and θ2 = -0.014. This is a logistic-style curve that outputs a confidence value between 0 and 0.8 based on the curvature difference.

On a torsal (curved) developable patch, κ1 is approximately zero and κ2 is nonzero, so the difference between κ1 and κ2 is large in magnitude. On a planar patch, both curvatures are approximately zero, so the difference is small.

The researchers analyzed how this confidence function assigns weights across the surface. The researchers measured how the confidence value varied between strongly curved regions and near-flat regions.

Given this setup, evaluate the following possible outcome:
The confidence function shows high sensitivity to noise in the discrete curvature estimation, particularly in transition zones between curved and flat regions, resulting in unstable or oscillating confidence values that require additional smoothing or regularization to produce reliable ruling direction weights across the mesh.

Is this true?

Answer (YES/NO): NO